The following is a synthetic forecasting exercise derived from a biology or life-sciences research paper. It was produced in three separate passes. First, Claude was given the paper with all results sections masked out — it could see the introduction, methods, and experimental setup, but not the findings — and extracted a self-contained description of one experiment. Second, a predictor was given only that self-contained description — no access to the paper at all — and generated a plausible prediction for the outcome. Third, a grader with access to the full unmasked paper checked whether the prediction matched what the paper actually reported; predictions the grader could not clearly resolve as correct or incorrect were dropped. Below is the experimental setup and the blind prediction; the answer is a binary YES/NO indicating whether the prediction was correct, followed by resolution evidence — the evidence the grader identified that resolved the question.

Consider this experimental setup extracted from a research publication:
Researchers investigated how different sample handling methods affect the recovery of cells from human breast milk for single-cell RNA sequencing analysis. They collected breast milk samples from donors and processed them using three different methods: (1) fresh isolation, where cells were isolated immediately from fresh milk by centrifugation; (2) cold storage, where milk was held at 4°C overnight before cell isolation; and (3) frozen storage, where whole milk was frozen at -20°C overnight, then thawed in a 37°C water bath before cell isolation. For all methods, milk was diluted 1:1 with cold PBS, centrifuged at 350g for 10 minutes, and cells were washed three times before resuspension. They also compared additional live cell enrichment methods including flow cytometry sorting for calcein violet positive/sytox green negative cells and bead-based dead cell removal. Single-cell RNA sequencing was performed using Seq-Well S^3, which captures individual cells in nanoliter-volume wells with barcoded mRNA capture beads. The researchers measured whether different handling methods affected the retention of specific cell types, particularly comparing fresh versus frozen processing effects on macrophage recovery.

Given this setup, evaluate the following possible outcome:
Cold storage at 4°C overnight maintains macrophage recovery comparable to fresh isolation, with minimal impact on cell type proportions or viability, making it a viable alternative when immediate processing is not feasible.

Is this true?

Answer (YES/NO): YES